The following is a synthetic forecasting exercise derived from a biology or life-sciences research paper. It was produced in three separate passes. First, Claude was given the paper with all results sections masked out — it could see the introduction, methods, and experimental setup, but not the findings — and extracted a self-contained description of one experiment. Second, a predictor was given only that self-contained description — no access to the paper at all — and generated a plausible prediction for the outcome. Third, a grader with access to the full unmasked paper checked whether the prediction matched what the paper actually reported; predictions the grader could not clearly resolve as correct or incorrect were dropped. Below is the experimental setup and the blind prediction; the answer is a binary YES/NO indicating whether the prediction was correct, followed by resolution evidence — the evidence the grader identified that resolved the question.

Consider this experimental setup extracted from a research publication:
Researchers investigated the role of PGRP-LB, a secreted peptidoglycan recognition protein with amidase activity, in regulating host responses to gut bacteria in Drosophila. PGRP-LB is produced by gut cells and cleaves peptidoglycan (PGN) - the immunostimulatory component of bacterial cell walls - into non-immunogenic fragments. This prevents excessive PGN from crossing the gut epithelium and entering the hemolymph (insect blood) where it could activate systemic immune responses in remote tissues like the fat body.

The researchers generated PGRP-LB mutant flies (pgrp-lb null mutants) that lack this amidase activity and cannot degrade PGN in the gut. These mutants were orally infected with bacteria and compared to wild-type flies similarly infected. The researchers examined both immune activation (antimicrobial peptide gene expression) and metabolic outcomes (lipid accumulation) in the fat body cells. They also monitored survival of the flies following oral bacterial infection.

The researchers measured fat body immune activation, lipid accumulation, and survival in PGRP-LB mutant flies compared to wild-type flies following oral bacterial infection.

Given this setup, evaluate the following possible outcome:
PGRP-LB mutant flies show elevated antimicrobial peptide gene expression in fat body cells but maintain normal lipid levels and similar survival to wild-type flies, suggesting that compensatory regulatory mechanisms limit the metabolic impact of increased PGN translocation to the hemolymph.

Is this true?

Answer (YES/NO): NO